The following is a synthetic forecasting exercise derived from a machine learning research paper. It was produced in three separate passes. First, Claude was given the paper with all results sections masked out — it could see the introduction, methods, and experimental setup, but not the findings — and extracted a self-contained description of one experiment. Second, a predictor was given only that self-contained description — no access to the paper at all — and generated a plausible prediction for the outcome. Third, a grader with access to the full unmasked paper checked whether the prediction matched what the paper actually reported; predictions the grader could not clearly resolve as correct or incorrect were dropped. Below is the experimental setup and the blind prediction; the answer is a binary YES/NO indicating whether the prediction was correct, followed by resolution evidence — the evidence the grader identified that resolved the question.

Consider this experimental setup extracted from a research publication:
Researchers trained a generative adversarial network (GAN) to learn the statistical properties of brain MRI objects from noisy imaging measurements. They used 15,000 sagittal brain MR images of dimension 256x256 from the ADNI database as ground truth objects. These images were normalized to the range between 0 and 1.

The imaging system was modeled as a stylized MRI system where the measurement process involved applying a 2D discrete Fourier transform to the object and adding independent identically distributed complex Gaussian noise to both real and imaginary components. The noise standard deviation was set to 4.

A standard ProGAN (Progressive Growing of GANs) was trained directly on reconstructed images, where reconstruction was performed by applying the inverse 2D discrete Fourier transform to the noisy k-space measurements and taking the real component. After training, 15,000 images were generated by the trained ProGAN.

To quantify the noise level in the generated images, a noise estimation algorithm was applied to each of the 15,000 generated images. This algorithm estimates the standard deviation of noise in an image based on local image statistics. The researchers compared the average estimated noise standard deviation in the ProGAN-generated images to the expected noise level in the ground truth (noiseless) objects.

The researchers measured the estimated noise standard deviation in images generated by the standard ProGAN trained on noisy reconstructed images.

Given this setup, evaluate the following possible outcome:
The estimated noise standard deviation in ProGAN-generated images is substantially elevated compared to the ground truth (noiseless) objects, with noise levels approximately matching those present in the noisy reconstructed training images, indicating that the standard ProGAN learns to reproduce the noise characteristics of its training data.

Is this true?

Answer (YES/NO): YES